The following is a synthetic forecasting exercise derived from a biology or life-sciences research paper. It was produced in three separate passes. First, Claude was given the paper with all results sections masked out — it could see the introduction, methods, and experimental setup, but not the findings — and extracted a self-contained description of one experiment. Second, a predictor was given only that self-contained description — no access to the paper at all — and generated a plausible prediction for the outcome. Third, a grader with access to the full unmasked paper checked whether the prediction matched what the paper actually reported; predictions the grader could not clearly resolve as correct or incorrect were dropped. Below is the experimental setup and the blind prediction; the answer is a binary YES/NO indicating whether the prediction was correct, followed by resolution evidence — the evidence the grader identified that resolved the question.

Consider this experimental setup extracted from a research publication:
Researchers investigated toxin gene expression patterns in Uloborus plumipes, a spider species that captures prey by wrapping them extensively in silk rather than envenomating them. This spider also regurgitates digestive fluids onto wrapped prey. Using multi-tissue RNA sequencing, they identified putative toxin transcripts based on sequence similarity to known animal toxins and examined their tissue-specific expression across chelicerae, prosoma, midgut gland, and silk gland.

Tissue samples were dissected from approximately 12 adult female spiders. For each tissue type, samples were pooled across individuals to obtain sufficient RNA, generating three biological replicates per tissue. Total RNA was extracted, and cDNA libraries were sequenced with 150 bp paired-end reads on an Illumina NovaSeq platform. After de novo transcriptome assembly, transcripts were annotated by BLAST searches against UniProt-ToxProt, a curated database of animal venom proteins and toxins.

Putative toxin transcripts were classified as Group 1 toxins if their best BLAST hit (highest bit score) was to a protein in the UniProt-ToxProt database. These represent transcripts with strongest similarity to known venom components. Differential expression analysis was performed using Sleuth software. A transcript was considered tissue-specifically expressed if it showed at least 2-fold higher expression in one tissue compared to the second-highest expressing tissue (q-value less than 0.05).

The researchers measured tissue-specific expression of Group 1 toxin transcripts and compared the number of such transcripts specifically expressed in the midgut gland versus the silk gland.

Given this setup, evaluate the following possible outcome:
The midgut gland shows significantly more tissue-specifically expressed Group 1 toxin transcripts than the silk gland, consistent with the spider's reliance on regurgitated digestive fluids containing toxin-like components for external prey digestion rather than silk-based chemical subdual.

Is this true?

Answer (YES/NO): YES